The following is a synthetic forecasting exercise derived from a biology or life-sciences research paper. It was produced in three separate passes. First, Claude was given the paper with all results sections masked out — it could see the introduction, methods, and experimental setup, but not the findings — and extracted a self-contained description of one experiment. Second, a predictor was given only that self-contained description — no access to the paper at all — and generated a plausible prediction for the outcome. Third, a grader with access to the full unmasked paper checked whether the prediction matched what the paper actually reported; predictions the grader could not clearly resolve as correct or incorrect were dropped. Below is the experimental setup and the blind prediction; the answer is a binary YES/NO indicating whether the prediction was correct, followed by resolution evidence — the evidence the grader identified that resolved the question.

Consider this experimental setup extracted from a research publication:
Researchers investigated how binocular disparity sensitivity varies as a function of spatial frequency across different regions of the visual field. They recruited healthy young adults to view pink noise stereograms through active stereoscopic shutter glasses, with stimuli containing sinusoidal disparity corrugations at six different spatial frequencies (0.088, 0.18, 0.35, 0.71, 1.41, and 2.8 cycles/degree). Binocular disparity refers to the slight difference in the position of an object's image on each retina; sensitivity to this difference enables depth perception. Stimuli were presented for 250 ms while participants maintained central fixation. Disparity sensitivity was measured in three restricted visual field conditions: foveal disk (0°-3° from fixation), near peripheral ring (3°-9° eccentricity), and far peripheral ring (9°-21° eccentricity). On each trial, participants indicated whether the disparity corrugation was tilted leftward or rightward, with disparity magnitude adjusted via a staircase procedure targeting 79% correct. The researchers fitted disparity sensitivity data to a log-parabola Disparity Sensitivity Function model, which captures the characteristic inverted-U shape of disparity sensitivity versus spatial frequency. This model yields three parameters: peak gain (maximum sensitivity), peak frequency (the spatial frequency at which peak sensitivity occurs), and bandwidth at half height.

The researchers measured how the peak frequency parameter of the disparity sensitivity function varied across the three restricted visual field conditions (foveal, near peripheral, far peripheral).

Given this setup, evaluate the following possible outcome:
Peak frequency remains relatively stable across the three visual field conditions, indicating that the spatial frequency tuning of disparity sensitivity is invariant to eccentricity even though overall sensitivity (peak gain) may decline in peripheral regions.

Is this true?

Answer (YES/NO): NO